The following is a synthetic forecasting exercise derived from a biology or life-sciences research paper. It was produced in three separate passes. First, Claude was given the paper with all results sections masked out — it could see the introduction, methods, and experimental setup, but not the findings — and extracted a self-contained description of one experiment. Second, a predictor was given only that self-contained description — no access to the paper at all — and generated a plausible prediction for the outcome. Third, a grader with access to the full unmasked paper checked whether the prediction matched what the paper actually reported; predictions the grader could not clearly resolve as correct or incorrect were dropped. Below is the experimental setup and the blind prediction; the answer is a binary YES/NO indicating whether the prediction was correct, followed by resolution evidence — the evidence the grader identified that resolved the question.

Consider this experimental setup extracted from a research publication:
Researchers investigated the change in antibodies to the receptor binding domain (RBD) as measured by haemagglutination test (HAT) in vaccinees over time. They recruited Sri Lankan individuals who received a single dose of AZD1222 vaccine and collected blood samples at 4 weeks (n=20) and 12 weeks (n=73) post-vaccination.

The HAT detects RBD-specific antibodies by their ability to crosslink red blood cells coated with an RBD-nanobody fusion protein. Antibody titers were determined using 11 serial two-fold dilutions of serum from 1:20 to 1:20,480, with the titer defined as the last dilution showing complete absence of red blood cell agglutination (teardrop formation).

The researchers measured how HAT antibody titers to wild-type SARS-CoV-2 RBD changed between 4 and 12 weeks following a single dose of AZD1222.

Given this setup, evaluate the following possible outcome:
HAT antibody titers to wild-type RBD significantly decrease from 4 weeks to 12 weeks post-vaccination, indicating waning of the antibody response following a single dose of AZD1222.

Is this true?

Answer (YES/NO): NO